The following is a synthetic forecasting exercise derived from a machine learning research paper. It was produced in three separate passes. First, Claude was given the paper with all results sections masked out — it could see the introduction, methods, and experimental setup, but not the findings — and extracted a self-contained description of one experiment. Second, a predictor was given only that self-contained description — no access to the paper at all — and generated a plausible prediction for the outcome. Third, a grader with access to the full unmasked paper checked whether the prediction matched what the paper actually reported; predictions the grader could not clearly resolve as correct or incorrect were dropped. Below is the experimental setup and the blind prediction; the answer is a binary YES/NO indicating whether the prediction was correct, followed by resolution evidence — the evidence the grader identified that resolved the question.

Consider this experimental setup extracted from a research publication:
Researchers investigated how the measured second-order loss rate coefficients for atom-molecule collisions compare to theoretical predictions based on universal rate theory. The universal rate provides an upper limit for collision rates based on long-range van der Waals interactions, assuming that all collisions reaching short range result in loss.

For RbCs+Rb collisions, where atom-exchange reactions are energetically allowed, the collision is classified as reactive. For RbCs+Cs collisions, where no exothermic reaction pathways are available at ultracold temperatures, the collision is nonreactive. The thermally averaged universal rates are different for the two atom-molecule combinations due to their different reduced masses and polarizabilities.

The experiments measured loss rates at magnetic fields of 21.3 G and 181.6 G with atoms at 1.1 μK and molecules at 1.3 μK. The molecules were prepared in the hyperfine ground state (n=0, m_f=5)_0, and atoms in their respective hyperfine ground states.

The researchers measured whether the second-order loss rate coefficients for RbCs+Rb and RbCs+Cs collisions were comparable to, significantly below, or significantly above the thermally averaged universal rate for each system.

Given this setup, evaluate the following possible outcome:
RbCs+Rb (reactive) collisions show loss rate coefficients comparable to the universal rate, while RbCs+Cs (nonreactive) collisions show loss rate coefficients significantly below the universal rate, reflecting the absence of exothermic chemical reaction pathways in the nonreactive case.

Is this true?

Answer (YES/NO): NO